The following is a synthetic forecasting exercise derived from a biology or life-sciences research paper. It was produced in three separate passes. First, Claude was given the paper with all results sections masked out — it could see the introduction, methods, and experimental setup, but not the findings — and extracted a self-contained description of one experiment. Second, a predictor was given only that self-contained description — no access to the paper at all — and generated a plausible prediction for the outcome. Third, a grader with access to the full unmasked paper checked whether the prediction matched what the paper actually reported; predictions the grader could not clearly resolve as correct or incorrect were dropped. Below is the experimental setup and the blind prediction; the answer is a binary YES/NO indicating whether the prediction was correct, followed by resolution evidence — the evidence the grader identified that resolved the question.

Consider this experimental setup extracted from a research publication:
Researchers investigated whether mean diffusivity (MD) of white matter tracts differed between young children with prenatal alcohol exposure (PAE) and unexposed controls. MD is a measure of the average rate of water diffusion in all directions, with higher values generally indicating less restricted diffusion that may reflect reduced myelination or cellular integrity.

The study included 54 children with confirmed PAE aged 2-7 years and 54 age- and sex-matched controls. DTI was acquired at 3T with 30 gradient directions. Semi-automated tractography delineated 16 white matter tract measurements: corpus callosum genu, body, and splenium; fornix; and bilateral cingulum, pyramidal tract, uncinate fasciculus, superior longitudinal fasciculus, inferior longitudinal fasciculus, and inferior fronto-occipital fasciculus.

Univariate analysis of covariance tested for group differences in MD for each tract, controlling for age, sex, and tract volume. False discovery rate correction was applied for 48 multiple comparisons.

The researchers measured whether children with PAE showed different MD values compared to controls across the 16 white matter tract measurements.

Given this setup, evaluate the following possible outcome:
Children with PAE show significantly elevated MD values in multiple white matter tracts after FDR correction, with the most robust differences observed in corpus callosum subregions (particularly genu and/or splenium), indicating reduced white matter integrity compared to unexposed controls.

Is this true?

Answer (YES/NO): NO